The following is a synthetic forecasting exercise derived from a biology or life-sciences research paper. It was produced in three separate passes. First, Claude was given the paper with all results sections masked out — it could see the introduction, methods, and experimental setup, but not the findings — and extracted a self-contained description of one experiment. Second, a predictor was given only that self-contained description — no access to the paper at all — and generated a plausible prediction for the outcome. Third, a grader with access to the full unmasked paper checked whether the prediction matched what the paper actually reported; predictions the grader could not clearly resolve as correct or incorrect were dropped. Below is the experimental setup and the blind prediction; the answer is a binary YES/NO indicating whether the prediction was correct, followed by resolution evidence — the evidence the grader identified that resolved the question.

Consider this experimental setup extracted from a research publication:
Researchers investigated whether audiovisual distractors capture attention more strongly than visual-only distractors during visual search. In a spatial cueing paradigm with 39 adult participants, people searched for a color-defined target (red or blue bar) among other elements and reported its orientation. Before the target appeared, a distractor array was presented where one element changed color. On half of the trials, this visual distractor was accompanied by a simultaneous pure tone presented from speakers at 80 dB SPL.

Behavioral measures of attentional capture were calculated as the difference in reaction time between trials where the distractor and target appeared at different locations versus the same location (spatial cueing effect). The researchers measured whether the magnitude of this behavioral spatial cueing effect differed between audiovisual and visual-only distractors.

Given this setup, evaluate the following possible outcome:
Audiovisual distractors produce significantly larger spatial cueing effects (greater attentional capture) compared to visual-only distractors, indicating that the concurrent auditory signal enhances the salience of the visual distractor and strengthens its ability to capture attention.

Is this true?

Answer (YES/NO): YES